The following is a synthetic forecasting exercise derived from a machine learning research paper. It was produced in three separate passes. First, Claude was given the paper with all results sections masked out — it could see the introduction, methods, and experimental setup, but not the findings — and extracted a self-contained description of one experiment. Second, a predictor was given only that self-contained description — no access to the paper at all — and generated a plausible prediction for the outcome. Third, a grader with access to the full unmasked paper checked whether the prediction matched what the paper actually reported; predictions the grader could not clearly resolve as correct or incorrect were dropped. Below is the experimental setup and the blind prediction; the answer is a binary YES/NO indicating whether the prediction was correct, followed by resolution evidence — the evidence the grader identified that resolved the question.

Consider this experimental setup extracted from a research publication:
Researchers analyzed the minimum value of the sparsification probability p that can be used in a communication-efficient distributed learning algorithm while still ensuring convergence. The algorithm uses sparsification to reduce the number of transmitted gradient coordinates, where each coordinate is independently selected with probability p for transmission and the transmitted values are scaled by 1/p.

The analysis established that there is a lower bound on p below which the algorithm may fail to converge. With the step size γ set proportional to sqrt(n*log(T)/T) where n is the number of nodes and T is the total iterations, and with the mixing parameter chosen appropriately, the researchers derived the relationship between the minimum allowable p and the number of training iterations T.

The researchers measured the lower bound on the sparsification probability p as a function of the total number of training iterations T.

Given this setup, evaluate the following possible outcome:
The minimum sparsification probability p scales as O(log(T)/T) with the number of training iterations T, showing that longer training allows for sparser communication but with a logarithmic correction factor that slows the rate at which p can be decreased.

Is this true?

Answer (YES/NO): NO